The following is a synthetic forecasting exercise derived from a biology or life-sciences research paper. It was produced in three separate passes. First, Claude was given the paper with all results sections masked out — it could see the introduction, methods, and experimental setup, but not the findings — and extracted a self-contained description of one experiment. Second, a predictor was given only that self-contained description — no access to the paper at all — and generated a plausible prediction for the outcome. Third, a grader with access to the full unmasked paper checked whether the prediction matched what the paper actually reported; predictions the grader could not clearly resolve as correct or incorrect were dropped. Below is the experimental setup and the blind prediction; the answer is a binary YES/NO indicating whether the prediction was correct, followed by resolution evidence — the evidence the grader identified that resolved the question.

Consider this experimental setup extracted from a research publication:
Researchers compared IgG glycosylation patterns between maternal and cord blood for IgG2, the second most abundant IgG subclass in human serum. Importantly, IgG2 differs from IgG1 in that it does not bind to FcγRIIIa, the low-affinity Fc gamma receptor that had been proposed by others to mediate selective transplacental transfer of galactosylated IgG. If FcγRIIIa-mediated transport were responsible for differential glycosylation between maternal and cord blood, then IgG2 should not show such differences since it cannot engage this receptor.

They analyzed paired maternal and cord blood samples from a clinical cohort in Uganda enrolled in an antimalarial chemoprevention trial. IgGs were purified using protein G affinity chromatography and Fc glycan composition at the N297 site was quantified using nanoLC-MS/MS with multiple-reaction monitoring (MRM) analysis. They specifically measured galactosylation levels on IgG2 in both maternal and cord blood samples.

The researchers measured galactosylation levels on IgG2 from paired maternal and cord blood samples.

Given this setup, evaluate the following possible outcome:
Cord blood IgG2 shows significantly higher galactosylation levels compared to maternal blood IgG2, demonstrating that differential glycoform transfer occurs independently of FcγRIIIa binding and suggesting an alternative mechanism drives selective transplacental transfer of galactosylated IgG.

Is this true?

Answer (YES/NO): NO